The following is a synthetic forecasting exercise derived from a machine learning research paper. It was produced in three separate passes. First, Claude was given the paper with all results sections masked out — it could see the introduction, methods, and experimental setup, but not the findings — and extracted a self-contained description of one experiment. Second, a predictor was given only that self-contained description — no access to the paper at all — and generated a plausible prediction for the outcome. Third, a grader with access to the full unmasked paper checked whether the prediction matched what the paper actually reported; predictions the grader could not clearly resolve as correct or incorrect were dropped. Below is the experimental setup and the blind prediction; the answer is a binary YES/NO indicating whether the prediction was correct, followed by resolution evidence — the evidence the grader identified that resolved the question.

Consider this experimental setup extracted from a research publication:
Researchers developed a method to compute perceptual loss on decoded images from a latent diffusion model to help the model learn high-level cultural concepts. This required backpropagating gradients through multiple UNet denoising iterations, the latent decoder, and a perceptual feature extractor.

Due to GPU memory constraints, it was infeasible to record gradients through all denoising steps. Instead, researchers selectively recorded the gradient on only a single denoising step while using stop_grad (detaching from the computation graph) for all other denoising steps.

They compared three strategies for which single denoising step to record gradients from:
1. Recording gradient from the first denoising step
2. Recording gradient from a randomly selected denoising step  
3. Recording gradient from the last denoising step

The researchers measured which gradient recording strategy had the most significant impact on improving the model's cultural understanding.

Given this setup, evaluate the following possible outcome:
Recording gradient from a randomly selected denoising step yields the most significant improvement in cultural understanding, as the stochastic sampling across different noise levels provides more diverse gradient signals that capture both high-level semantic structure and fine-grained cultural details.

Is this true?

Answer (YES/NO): NO